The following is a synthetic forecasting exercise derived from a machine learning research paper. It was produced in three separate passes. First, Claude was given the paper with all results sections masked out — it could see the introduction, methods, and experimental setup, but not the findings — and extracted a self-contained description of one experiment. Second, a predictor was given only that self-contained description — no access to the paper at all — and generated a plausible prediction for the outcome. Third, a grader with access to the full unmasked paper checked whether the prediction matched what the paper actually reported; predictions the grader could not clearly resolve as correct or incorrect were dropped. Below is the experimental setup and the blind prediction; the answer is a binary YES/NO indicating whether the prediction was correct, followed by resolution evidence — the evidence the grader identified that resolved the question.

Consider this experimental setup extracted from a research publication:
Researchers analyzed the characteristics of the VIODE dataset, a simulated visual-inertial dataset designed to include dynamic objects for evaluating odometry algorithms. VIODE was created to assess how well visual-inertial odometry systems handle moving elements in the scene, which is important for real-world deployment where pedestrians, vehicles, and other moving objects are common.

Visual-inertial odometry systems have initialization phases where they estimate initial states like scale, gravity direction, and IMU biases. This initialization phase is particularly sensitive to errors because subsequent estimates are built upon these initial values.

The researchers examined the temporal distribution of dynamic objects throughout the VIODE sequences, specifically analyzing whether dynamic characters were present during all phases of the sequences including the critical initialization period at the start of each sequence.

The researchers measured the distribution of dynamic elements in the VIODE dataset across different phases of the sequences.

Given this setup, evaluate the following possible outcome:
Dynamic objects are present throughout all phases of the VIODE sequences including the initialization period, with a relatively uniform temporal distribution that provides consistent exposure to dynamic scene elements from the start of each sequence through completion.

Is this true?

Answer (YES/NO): NO